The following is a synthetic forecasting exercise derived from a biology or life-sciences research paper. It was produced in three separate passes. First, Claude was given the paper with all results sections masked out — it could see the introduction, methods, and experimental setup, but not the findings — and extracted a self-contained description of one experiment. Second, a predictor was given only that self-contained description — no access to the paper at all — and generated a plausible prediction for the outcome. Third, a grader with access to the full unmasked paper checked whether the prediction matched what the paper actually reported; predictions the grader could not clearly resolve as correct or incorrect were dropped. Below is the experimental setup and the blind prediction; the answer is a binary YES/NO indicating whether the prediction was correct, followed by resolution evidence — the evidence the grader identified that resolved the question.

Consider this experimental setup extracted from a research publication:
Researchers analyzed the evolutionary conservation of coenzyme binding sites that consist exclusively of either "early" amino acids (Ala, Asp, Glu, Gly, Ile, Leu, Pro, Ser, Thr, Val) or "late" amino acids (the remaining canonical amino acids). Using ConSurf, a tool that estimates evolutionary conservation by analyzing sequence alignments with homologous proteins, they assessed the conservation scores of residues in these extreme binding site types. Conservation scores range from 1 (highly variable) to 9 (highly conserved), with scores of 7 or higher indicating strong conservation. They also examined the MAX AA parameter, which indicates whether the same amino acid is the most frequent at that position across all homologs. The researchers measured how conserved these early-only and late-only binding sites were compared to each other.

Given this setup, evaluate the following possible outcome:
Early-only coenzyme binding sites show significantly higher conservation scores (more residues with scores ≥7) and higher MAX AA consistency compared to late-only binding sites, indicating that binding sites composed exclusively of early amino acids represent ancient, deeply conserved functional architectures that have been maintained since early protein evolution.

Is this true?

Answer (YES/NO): NO